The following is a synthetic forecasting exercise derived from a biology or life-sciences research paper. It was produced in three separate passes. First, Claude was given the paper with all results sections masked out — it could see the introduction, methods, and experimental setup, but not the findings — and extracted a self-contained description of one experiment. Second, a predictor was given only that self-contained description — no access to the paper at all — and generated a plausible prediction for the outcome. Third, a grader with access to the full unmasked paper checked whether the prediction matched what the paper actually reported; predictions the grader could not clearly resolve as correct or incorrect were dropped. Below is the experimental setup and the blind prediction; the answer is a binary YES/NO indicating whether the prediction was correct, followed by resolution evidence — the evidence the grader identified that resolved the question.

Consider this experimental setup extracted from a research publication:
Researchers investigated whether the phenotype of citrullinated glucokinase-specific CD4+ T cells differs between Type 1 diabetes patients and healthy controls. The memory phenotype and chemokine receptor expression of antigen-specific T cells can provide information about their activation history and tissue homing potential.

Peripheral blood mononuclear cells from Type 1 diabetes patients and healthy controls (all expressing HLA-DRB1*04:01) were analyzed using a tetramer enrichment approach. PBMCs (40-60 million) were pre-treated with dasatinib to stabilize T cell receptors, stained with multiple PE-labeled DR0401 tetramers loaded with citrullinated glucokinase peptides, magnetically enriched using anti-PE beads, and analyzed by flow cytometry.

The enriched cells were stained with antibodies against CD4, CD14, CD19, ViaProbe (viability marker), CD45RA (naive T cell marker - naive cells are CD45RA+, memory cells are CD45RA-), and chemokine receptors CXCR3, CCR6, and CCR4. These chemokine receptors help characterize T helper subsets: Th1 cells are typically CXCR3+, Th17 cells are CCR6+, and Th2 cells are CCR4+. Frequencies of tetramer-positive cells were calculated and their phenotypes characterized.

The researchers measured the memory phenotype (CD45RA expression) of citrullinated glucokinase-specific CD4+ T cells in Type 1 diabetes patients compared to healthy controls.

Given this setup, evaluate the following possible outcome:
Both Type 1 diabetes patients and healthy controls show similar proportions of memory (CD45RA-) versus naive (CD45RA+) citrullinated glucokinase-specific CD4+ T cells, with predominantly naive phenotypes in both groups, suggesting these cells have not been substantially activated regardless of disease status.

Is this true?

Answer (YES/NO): NO